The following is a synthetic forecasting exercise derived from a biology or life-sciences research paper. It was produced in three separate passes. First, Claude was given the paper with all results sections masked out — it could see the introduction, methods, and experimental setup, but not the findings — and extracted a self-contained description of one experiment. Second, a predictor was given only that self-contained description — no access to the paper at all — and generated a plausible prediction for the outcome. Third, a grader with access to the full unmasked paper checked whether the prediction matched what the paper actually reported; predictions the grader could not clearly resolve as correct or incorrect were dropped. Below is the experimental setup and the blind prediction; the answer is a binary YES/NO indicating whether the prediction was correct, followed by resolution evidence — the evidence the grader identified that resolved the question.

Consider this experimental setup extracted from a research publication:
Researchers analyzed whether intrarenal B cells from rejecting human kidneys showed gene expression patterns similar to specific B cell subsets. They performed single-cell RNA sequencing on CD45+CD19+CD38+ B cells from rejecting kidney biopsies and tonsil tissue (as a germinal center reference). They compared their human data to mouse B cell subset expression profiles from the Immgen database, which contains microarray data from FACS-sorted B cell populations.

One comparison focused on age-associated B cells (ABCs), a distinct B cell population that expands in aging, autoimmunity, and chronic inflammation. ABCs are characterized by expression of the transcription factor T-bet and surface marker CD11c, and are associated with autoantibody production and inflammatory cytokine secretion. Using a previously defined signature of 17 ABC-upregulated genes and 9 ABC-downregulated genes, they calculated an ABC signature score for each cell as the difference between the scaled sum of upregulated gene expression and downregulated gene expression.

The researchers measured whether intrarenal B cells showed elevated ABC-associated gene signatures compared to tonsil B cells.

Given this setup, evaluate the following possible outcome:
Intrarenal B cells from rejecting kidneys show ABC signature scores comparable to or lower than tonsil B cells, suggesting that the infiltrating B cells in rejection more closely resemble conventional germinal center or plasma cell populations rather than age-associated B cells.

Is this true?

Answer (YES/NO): NO